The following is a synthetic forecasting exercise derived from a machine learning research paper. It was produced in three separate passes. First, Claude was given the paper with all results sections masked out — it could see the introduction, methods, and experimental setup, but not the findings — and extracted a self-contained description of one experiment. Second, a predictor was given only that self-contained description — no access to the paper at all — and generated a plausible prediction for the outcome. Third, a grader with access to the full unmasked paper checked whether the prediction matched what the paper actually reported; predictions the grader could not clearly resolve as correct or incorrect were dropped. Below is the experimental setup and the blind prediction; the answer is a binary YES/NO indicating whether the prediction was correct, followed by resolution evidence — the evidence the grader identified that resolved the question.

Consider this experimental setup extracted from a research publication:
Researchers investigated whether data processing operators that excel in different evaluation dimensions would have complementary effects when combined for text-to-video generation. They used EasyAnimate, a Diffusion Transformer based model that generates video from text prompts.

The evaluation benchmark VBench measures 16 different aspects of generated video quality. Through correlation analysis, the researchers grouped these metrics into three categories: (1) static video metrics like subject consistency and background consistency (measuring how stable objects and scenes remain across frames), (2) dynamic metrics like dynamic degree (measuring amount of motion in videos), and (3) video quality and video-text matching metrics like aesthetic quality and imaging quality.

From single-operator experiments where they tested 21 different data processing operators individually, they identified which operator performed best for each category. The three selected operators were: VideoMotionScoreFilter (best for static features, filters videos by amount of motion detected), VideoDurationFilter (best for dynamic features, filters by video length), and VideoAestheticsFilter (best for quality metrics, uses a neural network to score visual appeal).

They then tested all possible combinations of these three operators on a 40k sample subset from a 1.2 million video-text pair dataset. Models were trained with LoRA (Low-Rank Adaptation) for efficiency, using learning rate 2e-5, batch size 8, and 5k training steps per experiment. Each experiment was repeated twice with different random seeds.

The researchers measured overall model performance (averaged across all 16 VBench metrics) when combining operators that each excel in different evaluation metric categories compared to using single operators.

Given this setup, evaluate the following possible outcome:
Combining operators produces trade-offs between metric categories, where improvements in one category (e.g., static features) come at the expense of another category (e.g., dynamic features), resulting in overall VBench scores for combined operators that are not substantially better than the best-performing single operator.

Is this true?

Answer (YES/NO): YES